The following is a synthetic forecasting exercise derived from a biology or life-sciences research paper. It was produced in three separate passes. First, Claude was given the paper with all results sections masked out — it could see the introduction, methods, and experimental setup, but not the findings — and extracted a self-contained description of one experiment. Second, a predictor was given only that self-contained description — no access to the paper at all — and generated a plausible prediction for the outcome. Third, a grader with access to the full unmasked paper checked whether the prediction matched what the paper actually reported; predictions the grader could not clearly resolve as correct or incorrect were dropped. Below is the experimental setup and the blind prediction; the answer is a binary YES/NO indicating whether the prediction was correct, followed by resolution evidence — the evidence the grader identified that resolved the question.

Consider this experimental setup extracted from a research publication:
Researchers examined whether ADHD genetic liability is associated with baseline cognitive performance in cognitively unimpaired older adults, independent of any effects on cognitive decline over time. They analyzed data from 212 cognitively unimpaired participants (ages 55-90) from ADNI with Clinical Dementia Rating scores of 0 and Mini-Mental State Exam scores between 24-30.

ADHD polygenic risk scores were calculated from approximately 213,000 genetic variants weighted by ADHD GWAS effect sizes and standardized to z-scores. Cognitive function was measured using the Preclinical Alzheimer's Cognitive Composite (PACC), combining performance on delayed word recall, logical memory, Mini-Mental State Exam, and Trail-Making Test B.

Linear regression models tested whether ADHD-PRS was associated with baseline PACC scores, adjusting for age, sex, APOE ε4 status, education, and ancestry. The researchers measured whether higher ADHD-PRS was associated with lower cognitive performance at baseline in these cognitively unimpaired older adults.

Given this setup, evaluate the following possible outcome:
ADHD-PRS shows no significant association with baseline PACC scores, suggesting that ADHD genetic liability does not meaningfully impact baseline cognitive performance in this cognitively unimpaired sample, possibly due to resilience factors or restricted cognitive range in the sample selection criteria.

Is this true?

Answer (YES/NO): YES